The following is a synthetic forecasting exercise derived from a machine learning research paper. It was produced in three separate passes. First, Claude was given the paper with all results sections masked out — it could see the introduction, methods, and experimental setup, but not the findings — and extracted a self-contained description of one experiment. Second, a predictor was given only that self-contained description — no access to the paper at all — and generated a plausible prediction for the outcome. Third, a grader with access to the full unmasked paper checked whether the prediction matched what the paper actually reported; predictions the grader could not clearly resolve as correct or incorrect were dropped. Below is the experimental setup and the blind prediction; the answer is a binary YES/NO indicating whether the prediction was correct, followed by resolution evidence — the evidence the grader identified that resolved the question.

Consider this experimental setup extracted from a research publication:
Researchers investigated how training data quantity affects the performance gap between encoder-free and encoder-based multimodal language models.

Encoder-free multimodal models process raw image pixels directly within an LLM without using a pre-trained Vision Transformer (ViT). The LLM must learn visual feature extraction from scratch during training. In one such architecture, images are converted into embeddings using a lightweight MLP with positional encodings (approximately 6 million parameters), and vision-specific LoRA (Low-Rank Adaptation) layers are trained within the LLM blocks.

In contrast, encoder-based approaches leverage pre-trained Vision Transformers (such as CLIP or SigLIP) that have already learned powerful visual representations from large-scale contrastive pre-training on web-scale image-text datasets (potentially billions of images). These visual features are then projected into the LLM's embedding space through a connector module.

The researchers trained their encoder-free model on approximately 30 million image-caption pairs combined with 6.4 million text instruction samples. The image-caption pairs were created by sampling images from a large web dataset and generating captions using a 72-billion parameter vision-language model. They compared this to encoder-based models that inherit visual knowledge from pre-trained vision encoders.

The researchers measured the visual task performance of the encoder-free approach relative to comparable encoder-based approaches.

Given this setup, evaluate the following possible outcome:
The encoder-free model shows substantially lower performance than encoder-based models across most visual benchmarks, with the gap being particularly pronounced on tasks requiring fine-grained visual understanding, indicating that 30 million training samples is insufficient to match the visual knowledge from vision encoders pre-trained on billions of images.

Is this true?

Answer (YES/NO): NO